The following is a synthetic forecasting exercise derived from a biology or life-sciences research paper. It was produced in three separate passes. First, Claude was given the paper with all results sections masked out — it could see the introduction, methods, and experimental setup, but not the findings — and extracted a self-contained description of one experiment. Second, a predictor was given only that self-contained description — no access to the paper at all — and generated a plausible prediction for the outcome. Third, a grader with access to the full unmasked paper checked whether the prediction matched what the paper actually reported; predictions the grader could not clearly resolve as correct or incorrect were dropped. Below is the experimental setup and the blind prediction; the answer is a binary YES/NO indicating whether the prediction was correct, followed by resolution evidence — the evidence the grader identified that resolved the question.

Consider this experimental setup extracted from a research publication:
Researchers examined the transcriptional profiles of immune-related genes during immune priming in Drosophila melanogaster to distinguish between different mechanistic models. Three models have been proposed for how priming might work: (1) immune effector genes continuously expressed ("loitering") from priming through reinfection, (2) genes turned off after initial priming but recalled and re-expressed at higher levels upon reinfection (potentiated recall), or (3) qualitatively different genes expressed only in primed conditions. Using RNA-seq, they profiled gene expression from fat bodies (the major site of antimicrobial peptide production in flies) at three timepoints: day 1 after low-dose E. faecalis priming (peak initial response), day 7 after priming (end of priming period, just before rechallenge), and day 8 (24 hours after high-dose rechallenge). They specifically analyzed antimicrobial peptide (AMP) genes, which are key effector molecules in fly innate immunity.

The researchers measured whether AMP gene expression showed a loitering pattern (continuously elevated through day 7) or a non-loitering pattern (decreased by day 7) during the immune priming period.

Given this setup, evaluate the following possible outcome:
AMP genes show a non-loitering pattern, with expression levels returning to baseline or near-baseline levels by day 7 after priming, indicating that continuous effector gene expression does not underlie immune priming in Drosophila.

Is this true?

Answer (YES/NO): NO